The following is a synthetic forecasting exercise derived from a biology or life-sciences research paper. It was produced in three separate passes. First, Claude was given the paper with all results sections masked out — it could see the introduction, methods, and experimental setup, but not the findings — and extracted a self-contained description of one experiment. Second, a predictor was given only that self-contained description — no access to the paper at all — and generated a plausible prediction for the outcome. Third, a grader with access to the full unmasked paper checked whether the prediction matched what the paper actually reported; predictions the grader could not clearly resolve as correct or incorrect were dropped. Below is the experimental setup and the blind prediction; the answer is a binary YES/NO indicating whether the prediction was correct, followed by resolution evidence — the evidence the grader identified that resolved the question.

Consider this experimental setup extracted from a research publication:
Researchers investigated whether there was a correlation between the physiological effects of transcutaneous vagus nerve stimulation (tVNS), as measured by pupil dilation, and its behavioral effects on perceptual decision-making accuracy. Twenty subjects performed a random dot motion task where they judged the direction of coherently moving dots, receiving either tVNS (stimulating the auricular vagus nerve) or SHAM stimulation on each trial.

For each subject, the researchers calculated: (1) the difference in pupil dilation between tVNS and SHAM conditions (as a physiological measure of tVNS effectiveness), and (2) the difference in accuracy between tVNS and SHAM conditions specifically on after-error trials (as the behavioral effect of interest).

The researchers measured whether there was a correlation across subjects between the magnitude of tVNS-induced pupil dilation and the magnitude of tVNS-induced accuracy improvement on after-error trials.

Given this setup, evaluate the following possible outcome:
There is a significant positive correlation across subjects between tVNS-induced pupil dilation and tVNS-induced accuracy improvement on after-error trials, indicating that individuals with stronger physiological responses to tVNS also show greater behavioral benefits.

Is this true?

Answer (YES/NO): NO